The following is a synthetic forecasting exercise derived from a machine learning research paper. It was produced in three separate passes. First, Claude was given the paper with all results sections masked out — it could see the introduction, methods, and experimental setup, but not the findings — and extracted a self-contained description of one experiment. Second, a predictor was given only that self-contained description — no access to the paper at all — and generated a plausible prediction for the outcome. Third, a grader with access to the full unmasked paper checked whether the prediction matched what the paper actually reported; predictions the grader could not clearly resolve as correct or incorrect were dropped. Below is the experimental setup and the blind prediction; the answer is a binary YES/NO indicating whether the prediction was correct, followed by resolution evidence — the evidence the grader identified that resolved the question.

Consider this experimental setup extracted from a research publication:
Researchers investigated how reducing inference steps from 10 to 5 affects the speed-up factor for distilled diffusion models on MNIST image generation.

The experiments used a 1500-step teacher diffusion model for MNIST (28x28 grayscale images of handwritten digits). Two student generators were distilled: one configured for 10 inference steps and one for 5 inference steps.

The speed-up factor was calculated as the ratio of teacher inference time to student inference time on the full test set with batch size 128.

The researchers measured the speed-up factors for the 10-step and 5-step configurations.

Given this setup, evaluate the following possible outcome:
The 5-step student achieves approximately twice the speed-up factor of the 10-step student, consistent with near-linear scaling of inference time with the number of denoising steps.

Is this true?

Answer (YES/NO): NO